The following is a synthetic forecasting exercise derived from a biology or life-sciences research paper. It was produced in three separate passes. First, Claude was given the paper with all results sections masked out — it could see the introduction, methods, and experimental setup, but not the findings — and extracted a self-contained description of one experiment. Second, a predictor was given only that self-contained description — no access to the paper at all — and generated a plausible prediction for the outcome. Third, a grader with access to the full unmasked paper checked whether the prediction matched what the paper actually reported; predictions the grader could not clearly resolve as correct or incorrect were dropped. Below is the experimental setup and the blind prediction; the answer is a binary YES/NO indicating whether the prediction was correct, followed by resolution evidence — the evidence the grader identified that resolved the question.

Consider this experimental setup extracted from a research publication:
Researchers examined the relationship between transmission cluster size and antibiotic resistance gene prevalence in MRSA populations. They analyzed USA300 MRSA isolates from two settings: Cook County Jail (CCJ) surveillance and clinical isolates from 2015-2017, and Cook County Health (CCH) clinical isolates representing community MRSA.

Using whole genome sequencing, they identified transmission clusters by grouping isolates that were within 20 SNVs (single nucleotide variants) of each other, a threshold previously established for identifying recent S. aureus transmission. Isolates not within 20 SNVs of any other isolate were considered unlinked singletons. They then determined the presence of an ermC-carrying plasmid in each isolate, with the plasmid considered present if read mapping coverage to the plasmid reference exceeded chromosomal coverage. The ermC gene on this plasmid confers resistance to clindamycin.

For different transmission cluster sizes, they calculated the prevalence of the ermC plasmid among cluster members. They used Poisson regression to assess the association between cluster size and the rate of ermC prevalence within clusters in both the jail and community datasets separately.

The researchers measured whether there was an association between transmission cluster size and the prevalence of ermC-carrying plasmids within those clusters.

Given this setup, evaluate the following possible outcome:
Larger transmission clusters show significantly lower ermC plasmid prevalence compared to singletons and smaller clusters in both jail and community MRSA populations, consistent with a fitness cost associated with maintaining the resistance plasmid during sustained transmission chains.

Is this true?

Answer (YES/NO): NO